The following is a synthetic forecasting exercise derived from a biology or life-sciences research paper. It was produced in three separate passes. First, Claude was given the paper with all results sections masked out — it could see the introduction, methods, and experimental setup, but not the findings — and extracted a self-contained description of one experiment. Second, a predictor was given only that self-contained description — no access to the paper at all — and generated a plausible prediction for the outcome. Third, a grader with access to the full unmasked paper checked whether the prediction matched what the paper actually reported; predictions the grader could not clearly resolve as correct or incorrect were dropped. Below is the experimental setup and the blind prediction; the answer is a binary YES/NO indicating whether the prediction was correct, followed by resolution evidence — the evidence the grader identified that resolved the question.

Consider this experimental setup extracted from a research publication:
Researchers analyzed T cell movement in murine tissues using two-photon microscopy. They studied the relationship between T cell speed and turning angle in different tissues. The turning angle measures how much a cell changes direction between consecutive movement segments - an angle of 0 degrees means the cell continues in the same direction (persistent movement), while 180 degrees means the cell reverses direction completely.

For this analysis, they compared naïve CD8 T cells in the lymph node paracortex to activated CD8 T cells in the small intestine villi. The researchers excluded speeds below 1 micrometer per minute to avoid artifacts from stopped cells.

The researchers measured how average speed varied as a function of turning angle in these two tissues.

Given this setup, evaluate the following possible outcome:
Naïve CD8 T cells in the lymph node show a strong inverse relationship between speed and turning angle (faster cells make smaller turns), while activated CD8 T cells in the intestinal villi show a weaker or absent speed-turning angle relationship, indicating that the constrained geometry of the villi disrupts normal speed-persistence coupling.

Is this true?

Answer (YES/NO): NO